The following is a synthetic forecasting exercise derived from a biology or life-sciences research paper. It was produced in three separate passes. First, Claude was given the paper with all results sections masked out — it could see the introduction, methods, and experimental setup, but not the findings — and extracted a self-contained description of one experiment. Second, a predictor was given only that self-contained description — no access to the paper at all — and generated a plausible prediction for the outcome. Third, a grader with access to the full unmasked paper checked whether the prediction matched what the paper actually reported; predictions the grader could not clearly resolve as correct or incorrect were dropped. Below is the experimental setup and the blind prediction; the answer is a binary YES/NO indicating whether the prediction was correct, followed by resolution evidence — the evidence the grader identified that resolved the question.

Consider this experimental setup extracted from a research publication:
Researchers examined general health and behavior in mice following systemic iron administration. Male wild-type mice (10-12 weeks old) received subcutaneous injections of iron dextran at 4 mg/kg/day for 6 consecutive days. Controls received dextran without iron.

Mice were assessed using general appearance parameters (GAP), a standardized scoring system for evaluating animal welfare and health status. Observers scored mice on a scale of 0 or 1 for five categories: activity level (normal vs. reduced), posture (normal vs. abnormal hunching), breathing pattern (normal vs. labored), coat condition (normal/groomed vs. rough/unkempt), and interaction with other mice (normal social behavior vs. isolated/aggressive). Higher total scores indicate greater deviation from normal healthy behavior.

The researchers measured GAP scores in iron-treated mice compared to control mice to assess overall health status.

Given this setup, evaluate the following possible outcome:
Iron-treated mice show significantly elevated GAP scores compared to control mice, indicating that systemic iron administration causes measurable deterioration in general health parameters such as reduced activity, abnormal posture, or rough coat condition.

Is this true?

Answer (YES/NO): YES